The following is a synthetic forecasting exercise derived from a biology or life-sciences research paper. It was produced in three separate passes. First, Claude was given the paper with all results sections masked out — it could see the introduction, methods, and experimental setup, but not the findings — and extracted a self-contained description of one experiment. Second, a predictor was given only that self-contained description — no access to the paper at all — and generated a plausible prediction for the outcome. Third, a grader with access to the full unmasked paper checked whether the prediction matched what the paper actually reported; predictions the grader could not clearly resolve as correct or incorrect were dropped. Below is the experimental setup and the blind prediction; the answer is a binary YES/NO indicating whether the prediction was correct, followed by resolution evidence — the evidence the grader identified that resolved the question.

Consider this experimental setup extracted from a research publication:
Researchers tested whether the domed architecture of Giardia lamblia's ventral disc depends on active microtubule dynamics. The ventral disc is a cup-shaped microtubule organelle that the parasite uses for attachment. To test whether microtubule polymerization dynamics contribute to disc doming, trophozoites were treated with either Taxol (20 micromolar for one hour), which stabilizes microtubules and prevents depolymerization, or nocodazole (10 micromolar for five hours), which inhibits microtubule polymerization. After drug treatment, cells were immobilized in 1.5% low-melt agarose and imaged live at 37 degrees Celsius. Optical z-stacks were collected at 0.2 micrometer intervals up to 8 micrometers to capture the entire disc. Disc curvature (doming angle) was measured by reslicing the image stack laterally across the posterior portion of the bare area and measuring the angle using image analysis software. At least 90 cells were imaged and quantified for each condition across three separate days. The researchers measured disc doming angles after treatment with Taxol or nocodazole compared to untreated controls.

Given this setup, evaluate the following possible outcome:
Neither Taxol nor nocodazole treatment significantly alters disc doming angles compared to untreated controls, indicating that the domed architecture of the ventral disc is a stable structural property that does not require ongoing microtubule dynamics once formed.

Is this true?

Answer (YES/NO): YES